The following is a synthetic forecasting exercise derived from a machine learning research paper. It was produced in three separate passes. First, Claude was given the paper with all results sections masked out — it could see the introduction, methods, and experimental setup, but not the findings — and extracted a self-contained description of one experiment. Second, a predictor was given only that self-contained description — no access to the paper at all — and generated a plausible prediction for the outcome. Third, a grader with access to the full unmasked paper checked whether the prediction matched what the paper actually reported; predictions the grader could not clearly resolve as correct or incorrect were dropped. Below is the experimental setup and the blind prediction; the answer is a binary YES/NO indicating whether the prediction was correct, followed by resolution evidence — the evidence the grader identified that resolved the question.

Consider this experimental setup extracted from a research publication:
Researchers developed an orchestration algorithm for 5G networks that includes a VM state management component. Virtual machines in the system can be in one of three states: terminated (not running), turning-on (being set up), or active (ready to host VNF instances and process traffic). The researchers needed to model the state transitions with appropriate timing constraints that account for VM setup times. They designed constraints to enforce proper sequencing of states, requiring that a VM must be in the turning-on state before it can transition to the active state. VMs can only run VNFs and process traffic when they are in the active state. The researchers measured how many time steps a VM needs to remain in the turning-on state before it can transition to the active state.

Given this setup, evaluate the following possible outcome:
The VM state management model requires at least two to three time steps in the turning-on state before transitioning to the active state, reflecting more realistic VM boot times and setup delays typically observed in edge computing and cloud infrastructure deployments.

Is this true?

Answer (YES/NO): NO